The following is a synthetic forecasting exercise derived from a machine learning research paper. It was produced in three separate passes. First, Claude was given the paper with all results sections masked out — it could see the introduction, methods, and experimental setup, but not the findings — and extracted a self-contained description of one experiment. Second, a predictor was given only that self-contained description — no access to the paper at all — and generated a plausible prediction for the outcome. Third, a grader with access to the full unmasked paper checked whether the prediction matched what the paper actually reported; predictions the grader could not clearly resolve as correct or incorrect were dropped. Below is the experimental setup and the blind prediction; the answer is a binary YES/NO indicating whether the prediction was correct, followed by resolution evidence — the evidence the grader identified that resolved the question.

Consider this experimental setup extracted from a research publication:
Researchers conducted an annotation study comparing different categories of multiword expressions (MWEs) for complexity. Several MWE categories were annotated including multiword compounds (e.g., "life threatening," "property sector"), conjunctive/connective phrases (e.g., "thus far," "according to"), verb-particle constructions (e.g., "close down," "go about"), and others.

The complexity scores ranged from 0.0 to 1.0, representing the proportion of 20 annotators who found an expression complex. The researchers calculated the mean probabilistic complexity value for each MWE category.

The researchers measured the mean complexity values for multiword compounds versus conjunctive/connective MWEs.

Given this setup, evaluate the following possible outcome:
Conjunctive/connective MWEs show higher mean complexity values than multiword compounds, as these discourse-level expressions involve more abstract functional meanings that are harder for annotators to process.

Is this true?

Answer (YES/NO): NO